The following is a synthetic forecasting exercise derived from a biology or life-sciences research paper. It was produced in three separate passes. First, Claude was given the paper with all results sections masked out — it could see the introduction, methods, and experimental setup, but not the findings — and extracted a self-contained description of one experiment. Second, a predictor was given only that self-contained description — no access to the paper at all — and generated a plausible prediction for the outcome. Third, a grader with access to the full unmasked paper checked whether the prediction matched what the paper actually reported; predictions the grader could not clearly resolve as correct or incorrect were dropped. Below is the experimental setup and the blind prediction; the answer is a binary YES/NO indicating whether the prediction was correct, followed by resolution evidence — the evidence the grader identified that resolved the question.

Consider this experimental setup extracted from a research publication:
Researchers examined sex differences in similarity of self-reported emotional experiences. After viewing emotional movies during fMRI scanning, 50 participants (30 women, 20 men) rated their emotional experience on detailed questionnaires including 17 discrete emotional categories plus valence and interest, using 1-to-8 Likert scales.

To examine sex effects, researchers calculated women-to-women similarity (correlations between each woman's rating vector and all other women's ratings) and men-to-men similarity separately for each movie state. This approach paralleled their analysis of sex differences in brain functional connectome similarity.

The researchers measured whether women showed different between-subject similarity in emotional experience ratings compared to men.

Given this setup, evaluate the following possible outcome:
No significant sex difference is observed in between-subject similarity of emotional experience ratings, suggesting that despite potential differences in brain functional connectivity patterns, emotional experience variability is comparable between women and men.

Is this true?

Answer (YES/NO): NO